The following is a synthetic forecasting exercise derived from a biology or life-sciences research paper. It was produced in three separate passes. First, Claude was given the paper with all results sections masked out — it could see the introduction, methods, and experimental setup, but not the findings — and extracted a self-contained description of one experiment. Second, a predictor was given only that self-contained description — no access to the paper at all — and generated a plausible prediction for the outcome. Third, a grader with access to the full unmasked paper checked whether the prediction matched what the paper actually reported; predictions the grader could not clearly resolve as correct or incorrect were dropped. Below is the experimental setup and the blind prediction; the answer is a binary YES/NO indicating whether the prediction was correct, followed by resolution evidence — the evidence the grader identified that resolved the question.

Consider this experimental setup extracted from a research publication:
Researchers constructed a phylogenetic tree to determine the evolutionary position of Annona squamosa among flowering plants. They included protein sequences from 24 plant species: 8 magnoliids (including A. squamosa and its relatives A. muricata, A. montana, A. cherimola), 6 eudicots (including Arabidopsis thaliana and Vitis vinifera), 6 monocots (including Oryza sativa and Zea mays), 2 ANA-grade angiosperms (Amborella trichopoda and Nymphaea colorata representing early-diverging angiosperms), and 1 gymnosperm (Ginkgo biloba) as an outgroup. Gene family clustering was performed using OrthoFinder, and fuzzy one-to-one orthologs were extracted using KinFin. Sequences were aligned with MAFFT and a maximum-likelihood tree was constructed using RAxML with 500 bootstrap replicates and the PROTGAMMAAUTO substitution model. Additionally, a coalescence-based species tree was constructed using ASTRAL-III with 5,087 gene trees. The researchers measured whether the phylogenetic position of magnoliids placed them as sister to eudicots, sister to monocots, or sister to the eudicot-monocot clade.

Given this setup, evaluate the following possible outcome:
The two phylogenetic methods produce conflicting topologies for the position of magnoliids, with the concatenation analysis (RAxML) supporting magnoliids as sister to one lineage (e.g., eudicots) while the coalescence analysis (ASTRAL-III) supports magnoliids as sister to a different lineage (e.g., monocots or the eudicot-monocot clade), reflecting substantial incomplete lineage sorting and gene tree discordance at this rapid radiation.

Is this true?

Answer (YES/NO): YES